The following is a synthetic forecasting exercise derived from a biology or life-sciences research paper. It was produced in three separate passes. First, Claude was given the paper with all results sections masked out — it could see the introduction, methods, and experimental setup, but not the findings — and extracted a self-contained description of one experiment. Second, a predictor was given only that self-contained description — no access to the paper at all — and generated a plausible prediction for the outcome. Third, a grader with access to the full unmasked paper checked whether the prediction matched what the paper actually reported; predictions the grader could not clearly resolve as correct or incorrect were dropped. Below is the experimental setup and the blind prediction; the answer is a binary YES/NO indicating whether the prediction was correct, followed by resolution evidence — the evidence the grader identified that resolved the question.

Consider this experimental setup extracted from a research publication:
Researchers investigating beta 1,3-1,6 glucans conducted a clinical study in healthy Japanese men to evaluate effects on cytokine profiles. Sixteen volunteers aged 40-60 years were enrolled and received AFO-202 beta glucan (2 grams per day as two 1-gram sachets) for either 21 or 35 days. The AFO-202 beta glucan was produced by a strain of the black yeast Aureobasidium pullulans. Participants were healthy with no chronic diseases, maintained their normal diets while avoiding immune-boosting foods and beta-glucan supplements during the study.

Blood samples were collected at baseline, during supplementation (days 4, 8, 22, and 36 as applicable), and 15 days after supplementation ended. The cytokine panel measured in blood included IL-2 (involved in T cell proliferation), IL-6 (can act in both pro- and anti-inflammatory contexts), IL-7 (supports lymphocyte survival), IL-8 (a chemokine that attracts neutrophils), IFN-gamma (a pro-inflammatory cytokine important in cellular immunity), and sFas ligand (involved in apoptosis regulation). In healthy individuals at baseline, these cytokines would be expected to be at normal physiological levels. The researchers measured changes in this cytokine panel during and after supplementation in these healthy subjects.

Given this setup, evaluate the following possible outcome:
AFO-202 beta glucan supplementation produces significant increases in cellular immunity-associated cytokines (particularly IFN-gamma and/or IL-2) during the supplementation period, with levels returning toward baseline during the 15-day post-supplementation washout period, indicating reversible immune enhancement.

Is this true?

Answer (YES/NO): NO